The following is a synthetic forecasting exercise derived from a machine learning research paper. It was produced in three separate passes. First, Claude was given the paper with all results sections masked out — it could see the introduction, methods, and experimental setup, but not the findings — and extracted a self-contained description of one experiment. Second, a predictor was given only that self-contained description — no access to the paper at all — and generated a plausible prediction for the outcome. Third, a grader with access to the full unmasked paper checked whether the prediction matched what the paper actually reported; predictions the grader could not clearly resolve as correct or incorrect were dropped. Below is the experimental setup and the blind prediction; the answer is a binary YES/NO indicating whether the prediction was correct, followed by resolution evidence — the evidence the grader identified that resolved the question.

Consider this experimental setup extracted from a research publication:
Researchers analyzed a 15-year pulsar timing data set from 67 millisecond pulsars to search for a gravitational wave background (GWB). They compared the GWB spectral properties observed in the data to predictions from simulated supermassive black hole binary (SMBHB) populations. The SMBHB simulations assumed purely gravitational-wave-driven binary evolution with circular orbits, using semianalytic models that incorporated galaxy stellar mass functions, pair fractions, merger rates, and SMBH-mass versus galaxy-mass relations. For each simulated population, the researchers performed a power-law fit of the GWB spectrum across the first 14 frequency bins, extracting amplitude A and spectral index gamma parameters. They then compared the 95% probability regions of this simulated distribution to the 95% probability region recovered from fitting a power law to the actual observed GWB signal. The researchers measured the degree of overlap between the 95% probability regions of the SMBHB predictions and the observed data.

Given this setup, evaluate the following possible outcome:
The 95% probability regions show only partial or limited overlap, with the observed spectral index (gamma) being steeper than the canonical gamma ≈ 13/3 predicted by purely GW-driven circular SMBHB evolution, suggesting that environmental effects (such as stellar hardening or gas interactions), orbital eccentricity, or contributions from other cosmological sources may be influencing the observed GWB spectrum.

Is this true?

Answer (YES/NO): NO